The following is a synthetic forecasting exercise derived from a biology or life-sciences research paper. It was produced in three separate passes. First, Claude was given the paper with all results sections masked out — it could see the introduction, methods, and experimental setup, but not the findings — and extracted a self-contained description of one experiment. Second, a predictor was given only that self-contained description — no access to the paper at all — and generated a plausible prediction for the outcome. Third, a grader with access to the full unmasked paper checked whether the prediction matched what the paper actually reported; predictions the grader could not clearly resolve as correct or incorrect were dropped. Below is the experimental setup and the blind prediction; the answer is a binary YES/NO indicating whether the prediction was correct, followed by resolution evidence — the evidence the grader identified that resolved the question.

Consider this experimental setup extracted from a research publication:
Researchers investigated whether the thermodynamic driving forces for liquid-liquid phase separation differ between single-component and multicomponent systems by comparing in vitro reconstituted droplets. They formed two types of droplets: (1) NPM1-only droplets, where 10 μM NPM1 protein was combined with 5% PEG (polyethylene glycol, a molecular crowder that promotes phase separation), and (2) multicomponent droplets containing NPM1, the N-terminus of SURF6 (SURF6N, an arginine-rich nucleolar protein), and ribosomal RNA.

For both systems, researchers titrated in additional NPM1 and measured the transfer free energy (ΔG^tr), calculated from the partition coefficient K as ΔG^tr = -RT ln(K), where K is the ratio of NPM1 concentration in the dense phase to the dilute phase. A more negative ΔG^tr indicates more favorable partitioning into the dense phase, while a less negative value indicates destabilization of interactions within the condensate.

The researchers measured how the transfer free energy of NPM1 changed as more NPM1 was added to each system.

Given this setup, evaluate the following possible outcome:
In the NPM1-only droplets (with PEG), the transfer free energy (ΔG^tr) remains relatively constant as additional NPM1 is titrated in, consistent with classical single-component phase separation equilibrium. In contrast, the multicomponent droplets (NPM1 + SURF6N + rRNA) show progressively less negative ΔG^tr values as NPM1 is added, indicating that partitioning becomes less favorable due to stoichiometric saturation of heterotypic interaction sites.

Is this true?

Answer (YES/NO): YES